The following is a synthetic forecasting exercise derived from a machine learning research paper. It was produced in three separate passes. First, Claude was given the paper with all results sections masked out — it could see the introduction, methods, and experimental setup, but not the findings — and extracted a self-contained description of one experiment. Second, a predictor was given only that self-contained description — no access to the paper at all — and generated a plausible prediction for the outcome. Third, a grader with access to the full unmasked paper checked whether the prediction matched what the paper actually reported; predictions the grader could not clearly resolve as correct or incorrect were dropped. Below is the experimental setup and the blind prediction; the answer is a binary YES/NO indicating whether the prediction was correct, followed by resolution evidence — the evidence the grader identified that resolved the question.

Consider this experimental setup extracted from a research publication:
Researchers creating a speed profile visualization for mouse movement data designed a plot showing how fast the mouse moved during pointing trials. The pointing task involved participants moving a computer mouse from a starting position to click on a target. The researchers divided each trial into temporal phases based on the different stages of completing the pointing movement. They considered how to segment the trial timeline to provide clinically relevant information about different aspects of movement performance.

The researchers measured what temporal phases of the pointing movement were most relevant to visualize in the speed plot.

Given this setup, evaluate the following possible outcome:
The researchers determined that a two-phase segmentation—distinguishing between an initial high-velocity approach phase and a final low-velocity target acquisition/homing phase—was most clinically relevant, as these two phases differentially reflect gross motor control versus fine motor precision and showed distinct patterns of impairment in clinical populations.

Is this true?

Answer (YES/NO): NO